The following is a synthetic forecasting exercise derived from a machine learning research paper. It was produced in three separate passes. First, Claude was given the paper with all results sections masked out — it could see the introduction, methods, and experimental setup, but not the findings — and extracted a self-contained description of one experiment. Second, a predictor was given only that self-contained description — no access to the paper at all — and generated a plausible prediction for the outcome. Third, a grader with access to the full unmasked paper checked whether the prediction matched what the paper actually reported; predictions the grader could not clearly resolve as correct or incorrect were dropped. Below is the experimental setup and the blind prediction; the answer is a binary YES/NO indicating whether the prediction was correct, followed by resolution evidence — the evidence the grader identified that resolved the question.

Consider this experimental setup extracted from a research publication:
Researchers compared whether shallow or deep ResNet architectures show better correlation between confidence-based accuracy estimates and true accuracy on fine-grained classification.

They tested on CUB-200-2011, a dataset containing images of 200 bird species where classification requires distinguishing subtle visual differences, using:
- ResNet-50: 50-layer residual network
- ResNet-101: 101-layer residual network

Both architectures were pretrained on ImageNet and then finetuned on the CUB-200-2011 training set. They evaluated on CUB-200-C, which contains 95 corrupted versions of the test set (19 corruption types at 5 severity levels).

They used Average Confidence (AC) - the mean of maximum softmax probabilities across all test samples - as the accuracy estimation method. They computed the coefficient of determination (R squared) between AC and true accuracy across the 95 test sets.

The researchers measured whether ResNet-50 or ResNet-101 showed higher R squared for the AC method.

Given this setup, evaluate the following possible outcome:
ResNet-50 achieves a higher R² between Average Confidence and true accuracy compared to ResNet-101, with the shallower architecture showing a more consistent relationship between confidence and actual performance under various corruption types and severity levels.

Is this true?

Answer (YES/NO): YES